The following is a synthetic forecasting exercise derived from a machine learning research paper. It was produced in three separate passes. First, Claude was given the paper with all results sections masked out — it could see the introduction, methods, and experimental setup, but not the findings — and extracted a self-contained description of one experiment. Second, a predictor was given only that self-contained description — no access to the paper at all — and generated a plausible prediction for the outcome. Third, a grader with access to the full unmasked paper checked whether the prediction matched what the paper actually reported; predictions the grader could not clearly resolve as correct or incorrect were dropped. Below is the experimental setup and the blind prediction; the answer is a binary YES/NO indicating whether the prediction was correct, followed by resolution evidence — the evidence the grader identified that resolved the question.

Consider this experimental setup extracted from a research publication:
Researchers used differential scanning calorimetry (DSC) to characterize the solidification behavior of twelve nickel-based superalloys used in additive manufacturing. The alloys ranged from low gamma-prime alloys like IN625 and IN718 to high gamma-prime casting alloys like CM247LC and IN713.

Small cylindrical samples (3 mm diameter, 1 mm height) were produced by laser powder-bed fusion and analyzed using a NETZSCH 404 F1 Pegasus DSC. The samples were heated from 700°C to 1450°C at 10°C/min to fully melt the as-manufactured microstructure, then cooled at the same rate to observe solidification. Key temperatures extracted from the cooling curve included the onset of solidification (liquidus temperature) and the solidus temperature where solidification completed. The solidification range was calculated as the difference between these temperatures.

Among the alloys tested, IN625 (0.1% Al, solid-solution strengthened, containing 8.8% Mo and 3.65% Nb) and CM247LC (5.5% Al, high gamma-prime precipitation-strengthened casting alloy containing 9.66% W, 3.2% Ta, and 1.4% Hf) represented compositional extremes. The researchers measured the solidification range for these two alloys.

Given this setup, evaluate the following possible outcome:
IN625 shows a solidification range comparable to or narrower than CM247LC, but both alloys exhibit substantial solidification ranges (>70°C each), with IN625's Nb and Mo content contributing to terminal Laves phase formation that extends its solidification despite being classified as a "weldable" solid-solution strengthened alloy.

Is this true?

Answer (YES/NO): YES